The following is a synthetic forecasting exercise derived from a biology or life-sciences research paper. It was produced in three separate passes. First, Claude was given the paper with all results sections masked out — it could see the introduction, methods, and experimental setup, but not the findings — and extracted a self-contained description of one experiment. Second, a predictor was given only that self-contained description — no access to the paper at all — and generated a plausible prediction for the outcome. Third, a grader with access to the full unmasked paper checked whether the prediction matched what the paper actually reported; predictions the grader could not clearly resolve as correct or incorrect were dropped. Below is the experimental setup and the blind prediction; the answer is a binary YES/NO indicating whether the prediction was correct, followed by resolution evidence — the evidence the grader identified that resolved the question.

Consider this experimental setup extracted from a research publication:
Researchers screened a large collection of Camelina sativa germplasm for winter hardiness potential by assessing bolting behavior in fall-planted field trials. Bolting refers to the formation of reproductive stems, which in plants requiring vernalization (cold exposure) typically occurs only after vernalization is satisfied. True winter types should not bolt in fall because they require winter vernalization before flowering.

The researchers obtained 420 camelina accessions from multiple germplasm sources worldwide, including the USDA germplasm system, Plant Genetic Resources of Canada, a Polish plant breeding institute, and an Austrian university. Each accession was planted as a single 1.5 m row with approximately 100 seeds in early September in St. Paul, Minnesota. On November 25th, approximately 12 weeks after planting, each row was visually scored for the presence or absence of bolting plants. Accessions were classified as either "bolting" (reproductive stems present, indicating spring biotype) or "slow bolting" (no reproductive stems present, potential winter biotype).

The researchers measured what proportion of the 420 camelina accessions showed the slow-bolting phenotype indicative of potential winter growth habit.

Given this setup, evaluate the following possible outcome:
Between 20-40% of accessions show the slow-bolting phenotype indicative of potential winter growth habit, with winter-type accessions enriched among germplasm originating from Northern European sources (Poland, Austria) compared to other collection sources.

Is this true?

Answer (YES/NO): NO